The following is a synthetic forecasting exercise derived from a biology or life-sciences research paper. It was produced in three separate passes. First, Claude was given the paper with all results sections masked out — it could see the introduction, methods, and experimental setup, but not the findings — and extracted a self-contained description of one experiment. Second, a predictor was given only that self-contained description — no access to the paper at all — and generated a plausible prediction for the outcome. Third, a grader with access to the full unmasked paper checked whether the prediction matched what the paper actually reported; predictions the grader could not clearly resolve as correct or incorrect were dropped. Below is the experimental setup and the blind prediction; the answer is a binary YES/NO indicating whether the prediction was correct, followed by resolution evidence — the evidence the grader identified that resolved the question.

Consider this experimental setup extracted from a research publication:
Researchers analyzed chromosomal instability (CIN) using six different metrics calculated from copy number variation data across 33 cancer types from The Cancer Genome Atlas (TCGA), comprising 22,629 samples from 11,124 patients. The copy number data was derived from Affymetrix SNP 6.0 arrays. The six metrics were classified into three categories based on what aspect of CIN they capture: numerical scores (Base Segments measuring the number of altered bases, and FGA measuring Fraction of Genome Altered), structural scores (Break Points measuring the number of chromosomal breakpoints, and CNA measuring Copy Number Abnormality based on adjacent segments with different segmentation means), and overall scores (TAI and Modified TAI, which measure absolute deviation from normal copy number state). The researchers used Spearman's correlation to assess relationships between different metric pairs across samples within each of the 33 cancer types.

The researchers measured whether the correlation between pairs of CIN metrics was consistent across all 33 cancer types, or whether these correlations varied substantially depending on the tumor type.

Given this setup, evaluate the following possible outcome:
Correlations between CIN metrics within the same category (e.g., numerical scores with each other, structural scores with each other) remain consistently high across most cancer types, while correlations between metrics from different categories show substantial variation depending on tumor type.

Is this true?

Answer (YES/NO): YES